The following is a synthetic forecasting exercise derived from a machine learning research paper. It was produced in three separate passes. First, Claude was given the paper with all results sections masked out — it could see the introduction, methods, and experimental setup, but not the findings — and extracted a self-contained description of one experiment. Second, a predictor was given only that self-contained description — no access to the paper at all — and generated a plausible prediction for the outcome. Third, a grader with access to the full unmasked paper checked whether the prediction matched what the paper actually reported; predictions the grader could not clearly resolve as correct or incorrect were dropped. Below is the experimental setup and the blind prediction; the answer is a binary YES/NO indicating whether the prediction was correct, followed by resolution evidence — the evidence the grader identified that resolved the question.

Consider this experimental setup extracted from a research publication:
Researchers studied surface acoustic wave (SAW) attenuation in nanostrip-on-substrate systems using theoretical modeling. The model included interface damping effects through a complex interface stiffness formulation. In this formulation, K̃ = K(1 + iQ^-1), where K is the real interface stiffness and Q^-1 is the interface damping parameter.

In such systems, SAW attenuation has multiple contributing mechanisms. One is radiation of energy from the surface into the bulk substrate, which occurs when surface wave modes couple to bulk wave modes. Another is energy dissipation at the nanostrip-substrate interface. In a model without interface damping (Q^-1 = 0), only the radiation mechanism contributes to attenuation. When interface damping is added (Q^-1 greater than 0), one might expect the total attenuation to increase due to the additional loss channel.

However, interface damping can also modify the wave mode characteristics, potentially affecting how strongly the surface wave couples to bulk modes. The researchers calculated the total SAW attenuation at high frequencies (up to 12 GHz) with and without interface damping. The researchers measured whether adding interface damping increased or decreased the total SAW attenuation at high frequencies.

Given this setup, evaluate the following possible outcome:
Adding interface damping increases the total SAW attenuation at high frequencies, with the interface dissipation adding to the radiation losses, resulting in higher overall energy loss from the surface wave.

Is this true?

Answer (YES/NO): NO